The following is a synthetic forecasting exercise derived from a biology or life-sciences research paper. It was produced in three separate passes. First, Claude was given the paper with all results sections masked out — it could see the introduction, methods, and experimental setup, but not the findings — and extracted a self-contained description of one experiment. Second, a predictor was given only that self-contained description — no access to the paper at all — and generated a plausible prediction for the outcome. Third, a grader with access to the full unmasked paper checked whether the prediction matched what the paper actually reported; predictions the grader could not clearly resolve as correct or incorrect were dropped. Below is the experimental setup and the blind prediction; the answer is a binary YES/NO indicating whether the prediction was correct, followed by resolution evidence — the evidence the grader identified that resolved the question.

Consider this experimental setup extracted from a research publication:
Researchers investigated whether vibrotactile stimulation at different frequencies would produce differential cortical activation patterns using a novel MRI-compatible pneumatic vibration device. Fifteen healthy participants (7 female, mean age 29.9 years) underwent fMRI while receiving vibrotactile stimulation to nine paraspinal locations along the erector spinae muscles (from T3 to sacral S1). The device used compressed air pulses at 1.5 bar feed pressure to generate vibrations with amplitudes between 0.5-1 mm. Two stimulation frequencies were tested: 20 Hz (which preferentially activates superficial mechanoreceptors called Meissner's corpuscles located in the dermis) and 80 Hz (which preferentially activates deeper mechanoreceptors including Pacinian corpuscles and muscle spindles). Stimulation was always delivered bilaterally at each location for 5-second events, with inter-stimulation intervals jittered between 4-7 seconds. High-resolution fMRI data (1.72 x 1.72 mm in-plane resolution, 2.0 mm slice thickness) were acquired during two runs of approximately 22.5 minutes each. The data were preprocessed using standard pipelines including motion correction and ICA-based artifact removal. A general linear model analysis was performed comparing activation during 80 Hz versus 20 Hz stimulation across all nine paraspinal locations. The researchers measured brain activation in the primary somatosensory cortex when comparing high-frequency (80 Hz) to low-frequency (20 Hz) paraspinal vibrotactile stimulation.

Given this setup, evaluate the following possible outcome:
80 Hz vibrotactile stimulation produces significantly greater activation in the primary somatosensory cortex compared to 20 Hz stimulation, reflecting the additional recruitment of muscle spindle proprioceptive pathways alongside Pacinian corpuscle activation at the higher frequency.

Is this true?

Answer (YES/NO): NO